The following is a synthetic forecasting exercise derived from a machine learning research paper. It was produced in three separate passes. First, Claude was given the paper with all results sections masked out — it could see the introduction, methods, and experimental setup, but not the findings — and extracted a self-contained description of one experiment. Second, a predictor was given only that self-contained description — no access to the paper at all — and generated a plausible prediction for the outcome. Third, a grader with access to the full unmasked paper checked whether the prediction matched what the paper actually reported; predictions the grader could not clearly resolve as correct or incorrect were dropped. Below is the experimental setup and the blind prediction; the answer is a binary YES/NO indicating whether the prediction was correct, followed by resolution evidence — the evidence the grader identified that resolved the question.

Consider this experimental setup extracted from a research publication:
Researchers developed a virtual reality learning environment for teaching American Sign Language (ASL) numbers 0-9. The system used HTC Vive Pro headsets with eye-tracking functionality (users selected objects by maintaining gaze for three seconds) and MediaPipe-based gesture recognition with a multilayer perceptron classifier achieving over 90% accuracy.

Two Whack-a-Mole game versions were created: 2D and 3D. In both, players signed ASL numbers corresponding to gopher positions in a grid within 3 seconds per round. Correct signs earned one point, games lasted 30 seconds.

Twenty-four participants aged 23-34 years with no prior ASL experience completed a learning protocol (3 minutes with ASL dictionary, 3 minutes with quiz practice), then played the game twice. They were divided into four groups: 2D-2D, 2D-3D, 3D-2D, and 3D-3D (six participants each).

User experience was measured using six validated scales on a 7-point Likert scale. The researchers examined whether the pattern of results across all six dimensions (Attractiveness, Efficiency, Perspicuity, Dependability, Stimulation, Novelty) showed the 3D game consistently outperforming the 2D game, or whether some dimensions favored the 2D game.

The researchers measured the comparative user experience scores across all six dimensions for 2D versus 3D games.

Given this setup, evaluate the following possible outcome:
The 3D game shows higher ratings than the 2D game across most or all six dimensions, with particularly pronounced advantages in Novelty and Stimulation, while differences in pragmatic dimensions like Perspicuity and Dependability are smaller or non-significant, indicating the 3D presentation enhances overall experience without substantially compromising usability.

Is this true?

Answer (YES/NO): YES